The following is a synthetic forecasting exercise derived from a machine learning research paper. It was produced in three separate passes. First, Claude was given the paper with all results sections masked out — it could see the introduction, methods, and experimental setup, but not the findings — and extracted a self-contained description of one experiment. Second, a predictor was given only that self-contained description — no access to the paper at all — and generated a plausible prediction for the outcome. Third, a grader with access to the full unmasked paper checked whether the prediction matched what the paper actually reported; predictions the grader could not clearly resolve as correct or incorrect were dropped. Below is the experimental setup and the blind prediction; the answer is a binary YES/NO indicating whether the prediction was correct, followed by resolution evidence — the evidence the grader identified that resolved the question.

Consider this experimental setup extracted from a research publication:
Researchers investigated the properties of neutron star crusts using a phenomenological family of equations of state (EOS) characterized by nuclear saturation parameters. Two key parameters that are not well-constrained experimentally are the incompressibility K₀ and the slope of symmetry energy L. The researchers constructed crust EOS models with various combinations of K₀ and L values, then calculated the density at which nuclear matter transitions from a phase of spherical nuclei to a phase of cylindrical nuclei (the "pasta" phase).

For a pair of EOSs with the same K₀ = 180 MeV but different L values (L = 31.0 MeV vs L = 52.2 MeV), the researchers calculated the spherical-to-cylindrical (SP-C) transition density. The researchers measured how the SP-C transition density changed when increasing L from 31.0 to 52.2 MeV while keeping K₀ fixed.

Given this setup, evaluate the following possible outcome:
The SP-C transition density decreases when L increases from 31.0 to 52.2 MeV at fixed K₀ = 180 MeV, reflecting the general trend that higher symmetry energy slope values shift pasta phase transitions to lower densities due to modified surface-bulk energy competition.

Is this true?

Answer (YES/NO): NO